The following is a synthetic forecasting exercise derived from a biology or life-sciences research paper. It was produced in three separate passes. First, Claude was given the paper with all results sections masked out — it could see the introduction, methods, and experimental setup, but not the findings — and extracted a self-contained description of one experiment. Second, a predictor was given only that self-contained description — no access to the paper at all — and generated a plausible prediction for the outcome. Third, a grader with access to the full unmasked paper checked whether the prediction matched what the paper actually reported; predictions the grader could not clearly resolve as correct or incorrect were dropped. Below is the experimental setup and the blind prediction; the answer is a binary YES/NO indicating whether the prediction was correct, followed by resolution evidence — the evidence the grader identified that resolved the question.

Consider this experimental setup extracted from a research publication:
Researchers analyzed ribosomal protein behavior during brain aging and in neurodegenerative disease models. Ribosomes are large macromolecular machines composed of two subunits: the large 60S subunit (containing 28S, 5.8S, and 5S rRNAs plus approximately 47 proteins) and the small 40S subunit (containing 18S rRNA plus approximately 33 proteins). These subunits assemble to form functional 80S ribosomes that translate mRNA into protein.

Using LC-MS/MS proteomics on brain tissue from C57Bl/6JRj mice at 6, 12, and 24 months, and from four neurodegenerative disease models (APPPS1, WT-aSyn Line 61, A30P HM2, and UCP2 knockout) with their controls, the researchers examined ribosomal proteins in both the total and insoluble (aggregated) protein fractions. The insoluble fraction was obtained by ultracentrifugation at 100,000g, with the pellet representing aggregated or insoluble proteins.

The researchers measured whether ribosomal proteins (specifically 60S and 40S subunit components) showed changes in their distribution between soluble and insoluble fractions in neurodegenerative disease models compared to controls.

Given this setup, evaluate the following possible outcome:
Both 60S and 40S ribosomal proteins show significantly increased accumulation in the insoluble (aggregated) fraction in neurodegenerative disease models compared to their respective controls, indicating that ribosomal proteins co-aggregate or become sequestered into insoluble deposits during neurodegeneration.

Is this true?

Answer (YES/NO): NO